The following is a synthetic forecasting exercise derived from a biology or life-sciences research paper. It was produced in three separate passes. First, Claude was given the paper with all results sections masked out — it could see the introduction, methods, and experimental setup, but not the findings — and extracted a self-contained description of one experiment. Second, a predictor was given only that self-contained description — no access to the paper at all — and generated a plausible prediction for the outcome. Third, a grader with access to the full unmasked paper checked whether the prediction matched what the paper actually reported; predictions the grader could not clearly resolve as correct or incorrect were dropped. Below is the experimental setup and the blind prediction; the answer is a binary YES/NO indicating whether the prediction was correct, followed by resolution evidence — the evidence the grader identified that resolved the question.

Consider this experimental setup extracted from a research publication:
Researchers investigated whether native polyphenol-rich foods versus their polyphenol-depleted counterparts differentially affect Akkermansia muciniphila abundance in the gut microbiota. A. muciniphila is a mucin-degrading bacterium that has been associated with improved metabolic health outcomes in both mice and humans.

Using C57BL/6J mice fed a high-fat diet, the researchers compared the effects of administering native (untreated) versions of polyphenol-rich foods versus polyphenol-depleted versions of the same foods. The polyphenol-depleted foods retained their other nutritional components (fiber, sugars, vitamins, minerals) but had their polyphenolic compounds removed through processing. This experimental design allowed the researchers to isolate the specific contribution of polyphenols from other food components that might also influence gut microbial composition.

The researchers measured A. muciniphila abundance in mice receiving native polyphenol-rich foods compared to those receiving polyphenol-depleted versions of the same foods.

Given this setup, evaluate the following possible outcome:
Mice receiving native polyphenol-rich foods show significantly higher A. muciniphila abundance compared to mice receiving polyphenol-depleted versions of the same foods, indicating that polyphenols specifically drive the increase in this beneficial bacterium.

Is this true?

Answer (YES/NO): YES